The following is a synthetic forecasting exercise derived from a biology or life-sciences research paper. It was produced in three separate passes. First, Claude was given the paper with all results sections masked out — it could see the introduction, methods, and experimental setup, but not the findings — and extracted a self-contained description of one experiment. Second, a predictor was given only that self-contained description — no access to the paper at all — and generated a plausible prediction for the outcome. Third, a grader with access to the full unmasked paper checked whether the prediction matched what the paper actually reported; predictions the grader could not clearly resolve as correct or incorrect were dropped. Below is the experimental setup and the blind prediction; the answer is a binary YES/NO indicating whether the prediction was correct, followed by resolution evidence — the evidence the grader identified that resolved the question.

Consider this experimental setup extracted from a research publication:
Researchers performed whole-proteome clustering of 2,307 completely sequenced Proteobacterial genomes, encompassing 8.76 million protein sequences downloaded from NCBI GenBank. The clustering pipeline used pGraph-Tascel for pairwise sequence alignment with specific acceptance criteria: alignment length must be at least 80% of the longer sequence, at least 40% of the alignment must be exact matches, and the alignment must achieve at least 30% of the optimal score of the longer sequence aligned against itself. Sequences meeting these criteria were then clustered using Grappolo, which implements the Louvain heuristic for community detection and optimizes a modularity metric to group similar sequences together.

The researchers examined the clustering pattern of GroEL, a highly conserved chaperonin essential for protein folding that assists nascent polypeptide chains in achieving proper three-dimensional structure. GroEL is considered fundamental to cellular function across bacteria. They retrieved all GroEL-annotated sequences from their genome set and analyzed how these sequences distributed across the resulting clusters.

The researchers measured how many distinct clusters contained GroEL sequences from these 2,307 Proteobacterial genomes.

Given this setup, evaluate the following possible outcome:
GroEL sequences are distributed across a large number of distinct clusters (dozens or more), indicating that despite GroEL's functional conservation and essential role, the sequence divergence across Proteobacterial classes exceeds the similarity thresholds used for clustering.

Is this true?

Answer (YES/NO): NO